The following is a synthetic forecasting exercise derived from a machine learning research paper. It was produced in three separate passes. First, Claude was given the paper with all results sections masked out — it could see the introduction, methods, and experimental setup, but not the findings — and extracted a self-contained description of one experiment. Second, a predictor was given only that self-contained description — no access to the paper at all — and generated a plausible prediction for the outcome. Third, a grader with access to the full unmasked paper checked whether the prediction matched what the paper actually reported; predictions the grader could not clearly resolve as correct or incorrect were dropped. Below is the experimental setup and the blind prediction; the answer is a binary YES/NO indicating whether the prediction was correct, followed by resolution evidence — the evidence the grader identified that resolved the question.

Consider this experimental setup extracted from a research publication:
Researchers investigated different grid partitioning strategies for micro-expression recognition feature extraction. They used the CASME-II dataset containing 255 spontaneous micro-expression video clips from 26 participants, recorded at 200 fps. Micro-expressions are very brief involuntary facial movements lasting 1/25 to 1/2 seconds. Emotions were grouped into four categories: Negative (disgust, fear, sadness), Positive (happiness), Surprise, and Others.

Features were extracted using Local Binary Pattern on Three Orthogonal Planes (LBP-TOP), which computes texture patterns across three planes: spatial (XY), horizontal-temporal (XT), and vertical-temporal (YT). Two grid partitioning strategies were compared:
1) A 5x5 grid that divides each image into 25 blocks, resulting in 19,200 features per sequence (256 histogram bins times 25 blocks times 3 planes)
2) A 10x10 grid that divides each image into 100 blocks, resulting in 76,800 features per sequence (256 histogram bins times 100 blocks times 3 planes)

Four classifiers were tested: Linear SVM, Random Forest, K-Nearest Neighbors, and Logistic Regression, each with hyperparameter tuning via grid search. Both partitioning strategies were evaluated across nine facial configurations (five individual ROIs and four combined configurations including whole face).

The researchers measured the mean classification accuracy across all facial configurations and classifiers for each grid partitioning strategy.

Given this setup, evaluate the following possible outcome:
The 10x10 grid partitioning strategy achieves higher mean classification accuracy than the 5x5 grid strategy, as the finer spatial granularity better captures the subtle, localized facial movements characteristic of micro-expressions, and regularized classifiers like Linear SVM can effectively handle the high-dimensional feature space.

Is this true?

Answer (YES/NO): NO